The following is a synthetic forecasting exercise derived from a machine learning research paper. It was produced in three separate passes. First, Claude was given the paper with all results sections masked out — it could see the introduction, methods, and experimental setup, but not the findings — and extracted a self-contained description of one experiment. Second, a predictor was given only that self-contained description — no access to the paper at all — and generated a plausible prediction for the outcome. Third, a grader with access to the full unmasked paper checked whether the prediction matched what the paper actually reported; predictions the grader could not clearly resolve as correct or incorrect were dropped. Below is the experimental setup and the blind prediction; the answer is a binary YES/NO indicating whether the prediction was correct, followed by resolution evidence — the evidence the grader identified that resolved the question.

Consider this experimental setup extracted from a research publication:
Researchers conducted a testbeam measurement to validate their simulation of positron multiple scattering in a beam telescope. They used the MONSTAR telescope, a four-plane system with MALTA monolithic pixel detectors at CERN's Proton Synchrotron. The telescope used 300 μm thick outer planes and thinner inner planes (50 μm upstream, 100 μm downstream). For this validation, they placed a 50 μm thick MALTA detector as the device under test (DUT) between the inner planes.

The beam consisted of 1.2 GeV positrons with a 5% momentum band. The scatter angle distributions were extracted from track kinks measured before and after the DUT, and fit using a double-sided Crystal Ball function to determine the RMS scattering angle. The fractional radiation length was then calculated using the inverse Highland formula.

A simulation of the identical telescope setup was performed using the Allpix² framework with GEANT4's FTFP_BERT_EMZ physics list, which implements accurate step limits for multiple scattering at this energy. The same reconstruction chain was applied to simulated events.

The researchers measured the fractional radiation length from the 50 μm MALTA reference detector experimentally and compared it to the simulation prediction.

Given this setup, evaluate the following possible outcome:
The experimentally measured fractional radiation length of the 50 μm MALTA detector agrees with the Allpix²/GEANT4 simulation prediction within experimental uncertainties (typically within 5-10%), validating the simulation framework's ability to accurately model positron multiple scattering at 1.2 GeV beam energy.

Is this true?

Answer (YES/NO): YES